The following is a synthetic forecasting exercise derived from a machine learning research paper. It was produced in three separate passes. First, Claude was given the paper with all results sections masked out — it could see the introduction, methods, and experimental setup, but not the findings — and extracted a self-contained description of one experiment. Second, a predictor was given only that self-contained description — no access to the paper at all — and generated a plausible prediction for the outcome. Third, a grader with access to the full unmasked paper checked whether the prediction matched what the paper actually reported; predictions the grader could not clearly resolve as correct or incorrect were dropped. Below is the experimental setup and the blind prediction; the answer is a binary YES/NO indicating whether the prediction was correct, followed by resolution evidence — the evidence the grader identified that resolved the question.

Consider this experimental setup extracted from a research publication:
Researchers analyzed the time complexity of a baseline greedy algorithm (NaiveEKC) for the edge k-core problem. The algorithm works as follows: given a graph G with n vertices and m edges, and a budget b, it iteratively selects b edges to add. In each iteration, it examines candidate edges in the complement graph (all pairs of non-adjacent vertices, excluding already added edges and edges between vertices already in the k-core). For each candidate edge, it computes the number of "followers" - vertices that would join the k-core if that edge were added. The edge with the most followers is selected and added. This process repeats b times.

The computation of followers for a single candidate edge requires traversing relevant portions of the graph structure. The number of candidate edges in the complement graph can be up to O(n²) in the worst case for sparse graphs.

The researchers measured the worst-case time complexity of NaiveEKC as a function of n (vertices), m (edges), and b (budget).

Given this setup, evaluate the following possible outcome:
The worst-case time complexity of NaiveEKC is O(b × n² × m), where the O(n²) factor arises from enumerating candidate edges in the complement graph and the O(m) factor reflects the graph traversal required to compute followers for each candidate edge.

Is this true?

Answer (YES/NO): YES